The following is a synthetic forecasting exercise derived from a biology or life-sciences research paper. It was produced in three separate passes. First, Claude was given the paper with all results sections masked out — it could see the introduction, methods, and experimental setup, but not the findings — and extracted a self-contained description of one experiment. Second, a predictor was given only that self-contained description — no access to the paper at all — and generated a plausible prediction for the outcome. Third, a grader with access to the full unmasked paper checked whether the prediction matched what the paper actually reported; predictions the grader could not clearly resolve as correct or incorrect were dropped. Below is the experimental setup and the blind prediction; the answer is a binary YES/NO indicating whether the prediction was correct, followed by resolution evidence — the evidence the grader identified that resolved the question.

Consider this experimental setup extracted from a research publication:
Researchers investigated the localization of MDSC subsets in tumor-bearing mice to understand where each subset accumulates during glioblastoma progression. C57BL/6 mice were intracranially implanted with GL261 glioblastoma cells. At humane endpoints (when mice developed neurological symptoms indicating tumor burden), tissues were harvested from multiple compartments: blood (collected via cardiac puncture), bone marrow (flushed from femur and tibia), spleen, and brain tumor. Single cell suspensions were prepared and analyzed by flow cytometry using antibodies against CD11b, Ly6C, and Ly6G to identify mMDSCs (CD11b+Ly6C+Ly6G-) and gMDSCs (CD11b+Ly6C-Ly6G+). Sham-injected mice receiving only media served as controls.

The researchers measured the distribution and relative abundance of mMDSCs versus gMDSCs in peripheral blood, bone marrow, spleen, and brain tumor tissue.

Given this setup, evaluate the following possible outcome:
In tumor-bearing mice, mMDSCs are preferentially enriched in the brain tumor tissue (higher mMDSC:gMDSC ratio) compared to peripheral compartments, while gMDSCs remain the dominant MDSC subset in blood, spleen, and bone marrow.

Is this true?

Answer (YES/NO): YES